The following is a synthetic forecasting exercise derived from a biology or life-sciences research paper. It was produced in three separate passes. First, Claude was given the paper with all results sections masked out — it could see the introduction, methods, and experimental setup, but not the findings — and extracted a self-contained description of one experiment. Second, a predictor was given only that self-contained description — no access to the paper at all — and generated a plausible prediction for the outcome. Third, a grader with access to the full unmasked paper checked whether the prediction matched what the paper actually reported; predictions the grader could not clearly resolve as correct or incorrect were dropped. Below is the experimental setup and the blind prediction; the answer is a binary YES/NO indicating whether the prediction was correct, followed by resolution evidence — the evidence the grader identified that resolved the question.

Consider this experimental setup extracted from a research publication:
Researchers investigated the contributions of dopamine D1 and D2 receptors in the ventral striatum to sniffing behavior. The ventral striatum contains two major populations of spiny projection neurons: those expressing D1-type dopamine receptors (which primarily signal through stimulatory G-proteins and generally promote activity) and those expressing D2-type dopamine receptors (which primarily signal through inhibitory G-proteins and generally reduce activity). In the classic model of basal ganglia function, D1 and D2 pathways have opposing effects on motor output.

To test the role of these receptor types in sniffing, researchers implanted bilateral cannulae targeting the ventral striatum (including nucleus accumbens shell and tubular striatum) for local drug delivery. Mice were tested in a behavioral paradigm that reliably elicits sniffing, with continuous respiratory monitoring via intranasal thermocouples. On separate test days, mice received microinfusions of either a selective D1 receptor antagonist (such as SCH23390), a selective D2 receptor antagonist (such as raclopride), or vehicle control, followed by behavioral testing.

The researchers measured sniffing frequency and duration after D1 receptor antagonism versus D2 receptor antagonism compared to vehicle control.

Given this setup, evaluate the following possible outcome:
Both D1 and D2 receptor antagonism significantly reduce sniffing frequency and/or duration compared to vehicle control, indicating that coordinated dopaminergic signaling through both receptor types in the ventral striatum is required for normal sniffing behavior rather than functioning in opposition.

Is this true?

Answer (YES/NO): YES